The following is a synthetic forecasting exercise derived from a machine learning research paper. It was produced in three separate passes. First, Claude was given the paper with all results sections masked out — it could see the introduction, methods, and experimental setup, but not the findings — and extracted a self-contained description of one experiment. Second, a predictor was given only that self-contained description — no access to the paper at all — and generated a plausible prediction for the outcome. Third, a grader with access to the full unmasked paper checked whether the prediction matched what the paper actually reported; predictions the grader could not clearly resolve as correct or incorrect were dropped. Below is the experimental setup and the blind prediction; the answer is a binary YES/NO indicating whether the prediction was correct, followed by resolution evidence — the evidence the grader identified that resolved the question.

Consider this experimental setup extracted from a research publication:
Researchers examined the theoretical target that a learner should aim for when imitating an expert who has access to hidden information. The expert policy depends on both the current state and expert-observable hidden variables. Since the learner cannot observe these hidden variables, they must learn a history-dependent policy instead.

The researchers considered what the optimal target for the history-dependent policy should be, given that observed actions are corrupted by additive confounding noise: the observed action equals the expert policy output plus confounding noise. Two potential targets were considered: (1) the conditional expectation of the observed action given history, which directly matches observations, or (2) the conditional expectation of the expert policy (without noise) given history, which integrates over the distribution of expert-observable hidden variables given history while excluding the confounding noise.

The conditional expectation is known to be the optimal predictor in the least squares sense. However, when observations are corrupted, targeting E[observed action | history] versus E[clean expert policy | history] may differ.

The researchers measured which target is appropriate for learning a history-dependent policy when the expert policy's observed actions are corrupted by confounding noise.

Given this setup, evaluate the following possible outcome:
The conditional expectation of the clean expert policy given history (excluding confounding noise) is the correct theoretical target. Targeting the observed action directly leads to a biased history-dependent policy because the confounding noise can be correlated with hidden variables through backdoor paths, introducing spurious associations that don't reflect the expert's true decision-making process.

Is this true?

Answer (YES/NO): YES